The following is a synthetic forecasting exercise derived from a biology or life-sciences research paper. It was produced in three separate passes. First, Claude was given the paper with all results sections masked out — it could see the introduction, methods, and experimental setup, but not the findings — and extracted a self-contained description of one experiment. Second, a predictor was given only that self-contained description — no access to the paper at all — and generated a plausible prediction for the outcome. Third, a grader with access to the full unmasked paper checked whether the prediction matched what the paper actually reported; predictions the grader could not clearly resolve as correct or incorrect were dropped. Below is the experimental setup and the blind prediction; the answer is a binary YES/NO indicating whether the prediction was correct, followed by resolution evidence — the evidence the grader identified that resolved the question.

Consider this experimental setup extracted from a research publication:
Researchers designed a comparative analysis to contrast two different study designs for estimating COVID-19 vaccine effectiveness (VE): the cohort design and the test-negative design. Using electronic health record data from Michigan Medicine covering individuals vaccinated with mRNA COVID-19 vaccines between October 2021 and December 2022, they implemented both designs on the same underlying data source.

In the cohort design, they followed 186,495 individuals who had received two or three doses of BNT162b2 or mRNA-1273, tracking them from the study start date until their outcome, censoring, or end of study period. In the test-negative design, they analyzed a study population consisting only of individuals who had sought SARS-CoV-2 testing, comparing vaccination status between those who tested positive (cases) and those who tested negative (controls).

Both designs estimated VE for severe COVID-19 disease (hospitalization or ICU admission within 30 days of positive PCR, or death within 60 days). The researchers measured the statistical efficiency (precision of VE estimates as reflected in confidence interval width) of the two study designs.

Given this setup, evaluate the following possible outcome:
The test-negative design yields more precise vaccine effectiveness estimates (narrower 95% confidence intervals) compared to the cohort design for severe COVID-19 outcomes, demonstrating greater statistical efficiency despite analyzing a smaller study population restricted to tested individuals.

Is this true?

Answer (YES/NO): YES